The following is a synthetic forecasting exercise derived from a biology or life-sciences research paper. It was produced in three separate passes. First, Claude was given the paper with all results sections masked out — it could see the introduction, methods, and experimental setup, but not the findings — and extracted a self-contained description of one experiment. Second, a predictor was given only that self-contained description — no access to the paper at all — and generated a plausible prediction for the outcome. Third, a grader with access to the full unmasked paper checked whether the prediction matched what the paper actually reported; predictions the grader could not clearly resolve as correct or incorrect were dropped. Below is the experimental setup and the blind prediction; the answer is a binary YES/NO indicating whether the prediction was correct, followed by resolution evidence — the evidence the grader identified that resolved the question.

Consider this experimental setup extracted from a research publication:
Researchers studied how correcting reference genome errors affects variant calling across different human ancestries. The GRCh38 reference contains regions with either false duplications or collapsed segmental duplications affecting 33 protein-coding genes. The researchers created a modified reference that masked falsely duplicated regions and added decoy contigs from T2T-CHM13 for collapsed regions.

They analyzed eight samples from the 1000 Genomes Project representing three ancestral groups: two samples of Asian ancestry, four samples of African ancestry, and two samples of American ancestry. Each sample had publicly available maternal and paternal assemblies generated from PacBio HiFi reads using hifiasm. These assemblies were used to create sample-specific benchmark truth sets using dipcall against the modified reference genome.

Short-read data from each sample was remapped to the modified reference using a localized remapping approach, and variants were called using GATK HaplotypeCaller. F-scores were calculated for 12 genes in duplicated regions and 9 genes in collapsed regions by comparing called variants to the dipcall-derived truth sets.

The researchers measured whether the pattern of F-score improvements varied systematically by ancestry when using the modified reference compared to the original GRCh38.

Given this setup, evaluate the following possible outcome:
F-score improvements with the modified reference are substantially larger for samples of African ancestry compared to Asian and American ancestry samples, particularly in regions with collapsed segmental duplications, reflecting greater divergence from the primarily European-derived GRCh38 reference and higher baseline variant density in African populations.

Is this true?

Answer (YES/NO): NO